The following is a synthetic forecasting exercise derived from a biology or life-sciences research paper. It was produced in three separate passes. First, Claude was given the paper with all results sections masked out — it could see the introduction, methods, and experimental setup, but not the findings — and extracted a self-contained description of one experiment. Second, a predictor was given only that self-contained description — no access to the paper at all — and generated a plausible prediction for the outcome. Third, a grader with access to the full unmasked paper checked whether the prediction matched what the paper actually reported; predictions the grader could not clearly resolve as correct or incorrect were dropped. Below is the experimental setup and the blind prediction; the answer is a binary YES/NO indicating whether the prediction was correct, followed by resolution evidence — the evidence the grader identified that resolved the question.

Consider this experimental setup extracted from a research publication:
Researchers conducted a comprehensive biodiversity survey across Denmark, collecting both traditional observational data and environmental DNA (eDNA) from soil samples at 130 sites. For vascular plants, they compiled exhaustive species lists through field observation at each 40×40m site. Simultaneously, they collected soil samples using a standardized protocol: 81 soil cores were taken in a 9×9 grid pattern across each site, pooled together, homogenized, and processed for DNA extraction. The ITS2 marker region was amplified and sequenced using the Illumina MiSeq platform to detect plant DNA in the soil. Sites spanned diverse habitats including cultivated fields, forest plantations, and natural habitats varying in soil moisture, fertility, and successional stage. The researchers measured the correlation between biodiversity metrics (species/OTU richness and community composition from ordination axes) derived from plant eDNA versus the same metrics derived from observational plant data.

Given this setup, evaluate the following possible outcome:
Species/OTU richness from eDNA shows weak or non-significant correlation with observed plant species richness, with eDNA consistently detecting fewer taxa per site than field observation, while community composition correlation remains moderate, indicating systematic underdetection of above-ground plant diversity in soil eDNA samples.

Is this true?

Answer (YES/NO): NO